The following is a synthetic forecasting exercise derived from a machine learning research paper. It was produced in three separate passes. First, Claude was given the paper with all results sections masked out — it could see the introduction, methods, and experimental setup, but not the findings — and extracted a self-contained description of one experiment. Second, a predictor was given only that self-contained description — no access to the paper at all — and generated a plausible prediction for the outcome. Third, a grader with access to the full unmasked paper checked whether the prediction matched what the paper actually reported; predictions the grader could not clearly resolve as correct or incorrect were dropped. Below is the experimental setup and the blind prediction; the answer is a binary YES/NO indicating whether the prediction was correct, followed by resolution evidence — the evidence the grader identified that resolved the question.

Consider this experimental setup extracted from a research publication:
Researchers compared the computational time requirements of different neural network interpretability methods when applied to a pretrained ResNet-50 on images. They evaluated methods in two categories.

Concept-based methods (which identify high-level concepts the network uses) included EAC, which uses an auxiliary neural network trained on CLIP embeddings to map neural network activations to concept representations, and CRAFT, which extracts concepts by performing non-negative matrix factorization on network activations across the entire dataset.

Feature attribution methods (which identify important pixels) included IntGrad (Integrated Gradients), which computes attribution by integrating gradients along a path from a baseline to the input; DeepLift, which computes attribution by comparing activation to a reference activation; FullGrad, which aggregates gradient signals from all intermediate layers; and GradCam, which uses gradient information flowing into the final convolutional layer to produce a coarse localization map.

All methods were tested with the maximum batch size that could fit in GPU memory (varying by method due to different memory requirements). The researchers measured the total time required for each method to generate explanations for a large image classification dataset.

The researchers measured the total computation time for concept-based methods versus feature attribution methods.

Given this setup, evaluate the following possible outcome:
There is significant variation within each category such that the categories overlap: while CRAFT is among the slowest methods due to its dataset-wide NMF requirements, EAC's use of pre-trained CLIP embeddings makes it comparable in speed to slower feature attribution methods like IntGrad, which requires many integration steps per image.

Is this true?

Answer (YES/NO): NO